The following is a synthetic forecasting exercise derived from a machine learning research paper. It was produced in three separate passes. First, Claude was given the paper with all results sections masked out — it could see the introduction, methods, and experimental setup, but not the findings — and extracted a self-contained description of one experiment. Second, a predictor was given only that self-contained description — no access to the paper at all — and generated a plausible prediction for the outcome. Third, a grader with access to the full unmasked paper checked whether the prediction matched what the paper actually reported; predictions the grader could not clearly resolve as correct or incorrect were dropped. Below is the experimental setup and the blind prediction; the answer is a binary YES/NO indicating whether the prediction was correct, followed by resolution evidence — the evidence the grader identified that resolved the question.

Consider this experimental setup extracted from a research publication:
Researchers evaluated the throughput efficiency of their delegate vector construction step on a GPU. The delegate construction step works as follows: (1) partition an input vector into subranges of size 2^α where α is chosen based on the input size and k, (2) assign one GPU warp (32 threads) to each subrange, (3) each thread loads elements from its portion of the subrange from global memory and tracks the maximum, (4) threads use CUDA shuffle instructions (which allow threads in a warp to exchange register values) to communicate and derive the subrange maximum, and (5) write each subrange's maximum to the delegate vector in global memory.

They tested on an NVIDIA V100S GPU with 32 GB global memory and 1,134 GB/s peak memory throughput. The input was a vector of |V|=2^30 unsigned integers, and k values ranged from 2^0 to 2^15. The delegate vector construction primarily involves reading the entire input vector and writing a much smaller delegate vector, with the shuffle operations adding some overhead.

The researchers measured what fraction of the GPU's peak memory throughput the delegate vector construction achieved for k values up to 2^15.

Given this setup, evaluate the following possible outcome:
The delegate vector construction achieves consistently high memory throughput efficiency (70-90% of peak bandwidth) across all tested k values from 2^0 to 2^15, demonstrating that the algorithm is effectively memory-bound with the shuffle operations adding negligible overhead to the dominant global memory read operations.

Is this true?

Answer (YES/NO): YES